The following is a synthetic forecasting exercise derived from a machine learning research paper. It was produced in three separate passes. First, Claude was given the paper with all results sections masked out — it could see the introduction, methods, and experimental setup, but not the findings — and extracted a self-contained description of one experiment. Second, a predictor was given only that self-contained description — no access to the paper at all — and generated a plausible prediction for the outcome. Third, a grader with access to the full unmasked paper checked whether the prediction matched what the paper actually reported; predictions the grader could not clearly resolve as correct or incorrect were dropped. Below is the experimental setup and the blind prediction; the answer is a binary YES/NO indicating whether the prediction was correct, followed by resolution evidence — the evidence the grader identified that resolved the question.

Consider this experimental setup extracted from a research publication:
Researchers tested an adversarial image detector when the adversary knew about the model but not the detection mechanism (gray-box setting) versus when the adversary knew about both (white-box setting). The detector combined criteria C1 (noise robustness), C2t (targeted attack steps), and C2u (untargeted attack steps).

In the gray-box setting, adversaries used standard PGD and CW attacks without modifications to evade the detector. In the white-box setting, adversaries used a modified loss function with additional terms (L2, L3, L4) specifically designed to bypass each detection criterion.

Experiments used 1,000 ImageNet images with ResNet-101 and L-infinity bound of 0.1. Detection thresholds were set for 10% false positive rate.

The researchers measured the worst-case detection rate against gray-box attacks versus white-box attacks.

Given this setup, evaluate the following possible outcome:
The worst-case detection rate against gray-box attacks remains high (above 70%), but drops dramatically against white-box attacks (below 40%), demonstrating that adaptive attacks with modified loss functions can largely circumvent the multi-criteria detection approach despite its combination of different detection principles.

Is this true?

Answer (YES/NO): NO